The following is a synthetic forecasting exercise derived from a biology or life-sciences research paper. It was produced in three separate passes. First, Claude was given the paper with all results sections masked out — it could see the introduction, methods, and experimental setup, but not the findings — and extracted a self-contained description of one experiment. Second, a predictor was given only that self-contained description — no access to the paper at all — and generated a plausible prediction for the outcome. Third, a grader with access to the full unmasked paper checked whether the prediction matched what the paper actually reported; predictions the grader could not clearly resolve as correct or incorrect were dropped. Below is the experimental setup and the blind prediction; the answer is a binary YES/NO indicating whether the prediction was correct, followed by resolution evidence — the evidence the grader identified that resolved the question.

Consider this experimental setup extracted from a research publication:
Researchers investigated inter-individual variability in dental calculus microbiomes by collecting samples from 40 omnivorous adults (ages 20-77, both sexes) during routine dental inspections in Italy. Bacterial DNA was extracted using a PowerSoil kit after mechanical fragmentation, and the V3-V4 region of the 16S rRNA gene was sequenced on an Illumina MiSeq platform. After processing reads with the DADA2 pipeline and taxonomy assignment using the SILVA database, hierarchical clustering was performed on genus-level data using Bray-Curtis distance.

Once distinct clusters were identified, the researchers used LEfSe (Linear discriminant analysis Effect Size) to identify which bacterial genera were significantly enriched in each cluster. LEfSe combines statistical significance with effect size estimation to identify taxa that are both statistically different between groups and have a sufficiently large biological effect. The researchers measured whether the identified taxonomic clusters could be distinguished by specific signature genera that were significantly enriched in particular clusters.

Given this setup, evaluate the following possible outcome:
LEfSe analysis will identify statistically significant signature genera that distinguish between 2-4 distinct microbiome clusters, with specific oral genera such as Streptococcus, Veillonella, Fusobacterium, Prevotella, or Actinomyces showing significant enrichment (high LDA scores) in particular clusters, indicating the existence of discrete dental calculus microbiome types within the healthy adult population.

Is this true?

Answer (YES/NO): YES